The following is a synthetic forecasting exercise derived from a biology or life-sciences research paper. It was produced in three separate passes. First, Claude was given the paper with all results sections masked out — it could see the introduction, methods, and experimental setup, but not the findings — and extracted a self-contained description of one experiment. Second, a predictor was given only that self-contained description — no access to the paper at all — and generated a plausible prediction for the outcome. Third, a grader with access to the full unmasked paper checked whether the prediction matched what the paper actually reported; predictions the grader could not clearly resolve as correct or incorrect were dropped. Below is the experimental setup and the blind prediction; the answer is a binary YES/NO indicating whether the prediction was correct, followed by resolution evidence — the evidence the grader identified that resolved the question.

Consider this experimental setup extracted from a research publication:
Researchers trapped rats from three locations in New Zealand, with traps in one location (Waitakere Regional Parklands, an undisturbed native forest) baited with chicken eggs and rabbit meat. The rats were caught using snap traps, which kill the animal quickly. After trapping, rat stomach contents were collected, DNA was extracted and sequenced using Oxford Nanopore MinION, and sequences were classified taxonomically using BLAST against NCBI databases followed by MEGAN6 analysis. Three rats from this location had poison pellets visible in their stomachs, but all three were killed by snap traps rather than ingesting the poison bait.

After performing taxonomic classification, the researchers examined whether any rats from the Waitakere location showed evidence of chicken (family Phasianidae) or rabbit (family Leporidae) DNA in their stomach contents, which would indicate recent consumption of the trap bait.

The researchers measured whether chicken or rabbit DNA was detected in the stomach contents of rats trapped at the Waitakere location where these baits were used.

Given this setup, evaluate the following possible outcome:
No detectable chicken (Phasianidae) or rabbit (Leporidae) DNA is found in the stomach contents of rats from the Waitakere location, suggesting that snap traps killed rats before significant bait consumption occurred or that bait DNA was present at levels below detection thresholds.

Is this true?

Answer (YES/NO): YES